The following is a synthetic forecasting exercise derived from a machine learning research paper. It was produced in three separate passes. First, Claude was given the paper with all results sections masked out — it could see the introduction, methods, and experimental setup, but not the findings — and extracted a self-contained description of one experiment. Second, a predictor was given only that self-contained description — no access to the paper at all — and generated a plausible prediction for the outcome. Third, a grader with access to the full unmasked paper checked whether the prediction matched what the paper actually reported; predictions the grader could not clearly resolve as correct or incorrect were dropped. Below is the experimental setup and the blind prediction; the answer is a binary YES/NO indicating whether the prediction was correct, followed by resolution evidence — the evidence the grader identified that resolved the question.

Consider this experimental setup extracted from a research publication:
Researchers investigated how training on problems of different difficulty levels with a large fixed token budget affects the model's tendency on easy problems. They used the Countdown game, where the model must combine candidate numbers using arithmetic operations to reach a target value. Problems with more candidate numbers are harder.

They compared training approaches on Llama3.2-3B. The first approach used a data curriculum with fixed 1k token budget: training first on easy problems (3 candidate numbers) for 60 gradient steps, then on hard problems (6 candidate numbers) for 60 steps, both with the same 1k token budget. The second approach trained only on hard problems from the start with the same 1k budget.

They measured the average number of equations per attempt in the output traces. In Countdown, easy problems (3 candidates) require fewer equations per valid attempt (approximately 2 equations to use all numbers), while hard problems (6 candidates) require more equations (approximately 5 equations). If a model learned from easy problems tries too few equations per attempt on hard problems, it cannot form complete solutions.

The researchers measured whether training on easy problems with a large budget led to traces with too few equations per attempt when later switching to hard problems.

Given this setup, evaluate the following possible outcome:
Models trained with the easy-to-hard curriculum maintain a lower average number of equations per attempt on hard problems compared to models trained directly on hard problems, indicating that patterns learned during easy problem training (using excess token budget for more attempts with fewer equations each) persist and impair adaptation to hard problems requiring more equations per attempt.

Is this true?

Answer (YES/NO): NO